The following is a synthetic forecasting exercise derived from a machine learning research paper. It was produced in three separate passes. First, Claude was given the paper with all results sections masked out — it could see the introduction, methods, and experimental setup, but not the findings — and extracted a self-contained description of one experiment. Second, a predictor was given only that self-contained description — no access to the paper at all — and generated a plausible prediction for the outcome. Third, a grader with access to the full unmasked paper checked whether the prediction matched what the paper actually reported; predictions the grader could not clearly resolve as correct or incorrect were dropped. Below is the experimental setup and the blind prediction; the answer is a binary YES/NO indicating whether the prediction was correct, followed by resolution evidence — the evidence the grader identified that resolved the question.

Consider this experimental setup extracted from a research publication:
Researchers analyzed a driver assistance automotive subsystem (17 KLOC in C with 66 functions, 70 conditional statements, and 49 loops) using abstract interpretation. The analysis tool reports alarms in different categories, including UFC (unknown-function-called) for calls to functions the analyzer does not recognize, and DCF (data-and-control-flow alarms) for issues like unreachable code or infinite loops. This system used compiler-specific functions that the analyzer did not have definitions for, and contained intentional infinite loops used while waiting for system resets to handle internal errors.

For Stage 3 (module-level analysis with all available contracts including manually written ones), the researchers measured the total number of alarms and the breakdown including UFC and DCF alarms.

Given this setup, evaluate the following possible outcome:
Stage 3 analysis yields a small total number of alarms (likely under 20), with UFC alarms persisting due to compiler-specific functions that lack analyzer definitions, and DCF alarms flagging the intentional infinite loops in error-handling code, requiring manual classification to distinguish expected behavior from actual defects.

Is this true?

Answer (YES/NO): NO